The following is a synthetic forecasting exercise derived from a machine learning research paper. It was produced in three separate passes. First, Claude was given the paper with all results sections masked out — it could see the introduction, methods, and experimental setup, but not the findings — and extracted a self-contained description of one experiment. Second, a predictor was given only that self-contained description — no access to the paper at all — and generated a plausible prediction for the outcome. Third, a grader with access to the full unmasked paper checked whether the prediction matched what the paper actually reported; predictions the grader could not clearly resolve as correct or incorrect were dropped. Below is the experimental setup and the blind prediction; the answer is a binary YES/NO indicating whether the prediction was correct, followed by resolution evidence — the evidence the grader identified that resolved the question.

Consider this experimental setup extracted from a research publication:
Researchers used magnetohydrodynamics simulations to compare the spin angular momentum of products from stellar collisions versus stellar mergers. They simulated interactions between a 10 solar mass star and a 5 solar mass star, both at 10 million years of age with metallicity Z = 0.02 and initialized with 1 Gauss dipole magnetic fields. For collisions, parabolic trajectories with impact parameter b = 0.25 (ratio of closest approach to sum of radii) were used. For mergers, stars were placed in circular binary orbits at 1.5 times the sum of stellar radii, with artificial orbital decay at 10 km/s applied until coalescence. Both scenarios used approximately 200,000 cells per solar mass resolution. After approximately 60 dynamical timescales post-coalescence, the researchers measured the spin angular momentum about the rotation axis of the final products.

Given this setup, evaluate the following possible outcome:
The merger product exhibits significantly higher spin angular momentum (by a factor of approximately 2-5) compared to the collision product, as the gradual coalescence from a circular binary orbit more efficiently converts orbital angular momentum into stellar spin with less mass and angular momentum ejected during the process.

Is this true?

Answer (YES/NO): NO